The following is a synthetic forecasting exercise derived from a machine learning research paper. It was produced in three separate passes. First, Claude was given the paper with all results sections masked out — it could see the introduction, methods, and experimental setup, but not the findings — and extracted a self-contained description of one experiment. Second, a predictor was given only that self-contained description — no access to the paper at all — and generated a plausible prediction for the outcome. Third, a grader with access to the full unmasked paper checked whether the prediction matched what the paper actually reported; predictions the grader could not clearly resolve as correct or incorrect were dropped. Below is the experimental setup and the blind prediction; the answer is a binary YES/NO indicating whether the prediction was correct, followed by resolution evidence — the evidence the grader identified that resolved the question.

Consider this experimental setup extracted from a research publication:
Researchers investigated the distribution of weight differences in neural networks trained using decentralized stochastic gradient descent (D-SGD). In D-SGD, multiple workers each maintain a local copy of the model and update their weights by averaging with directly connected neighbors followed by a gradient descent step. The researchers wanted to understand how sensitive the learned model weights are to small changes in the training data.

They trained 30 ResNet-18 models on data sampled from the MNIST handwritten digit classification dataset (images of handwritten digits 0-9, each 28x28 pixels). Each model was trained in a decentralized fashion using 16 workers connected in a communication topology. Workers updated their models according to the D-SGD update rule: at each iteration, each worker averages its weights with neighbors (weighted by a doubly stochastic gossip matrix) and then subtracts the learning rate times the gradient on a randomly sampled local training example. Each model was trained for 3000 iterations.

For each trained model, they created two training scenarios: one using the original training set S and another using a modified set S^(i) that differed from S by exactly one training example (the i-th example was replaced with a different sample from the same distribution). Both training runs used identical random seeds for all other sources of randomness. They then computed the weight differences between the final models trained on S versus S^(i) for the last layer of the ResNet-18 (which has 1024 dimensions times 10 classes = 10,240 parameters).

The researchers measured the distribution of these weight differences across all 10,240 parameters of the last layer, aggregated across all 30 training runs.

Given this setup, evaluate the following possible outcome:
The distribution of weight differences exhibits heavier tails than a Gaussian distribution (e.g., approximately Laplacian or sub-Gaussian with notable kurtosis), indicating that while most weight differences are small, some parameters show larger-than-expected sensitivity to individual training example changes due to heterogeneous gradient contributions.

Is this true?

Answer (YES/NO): NO